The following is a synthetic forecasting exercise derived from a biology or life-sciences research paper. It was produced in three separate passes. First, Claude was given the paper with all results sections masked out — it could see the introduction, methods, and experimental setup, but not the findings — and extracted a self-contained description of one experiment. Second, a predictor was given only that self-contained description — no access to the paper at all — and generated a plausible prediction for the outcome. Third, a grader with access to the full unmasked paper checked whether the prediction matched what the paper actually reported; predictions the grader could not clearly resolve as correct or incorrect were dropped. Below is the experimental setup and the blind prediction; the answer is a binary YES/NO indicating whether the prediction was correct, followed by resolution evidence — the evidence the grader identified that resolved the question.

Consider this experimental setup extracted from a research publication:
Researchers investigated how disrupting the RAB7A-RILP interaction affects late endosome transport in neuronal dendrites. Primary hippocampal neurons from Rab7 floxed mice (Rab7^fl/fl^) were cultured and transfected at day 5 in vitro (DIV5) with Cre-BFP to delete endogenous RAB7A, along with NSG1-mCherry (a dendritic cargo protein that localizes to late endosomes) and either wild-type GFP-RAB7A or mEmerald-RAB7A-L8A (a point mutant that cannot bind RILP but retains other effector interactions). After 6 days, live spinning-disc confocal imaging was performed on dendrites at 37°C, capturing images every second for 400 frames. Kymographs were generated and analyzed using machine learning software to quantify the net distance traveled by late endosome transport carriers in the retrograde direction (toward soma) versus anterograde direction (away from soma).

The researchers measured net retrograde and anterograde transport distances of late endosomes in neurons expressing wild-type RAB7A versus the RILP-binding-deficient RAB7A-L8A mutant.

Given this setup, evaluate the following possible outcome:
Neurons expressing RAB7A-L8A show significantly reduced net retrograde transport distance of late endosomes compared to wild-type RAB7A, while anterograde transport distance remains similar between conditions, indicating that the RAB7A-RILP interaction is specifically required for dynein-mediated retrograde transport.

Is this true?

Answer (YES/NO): NO